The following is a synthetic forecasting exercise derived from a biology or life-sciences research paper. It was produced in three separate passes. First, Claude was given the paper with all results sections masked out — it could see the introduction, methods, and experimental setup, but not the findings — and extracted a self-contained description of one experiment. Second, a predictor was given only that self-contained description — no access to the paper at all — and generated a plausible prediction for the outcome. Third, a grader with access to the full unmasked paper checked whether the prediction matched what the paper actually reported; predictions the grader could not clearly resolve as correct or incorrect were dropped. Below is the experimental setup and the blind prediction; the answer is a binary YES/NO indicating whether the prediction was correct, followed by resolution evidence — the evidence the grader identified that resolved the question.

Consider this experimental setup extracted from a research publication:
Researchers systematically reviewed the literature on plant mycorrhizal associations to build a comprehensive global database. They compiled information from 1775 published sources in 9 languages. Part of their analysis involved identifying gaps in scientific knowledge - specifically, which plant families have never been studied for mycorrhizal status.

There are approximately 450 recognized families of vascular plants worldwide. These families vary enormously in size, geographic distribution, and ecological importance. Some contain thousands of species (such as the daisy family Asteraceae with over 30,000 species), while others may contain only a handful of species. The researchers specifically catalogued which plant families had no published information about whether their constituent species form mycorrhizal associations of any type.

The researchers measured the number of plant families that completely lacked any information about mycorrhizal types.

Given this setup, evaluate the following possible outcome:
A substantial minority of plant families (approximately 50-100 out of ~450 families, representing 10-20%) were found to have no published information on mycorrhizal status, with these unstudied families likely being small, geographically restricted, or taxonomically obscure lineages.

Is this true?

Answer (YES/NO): YES